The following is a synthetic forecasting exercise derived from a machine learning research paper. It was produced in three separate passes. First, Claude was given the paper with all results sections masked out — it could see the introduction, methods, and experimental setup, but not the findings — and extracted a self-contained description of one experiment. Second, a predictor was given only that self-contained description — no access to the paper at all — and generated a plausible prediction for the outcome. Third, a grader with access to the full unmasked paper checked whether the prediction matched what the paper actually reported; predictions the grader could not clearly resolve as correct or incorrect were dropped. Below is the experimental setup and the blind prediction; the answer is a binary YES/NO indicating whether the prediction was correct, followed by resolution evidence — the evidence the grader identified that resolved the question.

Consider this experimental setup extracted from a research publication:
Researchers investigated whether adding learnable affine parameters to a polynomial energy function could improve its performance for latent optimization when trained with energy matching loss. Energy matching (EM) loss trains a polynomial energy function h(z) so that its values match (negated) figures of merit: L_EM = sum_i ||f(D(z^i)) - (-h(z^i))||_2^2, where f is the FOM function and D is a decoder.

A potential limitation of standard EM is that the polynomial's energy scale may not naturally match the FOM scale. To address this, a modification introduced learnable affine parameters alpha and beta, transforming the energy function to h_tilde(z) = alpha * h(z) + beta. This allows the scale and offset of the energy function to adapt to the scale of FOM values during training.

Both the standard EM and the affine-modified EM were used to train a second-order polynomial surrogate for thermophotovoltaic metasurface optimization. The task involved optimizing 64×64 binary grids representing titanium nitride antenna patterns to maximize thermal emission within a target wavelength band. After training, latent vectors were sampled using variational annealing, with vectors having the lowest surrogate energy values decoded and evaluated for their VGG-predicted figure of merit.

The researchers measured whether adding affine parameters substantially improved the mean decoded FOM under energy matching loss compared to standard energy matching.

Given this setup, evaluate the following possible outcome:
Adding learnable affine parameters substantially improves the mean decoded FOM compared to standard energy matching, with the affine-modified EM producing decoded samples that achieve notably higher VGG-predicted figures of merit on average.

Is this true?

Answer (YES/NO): NO